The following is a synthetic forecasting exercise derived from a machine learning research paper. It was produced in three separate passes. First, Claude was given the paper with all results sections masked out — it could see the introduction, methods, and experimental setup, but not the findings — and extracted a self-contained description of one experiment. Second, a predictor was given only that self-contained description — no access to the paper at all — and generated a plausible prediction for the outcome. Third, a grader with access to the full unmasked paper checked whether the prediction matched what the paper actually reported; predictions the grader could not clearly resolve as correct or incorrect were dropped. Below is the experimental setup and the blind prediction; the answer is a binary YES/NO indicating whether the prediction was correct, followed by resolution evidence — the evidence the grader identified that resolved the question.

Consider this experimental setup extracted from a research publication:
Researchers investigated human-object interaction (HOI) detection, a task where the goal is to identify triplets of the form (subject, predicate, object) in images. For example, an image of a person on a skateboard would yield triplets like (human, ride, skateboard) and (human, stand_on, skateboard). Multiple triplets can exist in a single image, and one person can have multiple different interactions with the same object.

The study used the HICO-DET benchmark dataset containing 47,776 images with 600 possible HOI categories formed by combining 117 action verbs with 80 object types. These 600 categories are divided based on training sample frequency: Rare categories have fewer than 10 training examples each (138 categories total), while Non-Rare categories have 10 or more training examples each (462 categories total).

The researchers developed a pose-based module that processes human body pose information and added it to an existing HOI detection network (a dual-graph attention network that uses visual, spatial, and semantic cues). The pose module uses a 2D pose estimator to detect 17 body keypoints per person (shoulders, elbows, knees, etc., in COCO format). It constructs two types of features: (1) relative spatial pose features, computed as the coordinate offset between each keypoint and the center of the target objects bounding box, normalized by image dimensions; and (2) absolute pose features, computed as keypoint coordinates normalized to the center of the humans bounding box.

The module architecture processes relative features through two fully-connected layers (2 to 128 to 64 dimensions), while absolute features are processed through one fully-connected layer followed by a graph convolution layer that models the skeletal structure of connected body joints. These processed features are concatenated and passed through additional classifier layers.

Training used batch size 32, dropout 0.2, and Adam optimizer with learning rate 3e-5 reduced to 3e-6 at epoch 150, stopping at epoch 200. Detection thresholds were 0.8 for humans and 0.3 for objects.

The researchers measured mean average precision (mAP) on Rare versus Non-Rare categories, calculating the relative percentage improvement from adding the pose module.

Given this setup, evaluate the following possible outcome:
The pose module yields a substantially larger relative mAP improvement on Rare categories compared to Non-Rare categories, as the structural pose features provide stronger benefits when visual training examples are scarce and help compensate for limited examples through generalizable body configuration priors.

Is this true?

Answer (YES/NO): YES